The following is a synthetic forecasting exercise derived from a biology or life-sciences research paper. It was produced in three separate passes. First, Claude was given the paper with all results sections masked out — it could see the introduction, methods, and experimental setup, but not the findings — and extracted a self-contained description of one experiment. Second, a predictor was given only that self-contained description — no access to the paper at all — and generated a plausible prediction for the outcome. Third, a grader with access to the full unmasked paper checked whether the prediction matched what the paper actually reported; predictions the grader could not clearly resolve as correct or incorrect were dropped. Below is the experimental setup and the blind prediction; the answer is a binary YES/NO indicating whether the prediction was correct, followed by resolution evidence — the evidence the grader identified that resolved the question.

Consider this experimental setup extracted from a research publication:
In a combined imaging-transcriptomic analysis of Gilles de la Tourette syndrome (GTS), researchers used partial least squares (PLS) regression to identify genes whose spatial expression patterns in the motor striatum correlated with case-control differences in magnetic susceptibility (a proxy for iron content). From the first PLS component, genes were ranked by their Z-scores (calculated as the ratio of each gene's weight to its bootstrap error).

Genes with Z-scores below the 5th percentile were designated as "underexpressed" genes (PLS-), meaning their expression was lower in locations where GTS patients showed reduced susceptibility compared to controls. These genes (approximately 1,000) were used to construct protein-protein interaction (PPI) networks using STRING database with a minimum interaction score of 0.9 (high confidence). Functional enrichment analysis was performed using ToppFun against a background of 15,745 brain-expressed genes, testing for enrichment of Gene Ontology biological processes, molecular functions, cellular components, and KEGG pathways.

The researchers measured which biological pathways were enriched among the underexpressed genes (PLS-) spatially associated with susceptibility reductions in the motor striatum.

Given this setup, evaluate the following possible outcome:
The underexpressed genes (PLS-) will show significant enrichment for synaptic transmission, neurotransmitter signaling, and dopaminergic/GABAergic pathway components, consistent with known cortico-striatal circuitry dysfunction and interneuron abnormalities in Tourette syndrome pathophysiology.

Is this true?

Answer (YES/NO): YES